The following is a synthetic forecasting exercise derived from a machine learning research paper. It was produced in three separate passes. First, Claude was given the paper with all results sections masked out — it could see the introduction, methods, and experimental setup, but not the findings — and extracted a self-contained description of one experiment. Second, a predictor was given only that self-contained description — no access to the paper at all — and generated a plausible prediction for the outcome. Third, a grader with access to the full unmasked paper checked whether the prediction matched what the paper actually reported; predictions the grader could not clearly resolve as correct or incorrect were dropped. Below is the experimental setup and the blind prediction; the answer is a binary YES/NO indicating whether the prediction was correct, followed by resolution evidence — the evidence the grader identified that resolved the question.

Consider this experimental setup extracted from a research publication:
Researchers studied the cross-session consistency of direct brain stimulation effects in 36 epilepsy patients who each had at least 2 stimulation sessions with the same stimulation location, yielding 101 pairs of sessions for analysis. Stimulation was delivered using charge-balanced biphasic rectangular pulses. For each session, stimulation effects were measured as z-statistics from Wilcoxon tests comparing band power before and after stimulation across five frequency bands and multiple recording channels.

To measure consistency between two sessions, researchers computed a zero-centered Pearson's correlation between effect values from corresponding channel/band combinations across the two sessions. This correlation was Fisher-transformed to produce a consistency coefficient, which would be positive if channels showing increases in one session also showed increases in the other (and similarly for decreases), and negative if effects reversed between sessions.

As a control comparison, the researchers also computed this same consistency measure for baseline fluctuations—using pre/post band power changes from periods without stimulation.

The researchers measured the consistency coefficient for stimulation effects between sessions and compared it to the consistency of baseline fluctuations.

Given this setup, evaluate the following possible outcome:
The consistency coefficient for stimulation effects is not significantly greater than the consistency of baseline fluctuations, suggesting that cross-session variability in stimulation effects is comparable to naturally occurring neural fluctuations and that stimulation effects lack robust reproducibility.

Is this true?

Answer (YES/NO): YES